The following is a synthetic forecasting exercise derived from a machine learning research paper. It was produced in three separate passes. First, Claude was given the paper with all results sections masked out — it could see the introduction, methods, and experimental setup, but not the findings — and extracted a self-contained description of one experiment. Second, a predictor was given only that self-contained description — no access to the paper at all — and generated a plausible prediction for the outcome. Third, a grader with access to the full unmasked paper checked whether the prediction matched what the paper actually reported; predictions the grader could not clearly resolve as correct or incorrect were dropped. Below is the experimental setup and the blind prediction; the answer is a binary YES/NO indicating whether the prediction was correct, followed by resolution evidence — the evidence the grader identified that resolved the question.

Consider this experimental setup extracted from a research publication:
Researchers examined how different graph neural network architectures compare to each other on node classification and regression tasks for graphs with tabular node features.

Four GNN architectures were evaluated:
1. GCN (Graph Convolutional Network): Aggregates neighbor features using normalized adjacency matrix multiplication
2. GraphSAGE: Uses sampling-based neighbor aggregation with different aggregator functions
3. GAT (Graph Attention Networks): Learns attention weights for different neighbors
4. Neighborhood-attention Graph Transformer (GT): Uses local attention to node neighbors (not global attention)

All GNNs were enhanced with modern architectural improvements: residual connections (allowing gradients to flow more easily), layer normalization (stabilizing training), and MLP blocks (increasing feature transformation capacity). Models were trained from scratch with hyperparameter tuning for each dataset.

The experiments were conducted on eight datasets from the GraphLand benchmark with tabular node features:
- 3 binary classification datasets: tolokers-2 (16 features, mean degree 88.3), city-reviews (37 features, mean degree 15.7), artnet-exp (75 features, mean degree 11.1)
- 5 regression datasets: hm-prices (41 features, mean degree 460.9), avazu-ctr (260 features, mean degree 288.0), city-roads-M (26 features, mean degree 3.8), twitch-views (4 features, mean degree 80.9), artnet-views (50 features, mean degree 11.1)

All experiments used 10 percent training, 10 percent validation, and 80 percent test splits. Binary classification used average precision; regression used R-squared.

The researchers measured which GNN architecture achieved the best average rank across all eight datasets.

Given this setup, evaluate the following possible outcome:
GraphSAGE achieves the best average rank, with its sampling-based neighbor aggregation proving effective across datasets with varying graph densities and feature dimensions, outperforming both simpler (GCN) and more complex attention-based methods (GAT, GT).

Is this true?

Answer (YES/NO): NO